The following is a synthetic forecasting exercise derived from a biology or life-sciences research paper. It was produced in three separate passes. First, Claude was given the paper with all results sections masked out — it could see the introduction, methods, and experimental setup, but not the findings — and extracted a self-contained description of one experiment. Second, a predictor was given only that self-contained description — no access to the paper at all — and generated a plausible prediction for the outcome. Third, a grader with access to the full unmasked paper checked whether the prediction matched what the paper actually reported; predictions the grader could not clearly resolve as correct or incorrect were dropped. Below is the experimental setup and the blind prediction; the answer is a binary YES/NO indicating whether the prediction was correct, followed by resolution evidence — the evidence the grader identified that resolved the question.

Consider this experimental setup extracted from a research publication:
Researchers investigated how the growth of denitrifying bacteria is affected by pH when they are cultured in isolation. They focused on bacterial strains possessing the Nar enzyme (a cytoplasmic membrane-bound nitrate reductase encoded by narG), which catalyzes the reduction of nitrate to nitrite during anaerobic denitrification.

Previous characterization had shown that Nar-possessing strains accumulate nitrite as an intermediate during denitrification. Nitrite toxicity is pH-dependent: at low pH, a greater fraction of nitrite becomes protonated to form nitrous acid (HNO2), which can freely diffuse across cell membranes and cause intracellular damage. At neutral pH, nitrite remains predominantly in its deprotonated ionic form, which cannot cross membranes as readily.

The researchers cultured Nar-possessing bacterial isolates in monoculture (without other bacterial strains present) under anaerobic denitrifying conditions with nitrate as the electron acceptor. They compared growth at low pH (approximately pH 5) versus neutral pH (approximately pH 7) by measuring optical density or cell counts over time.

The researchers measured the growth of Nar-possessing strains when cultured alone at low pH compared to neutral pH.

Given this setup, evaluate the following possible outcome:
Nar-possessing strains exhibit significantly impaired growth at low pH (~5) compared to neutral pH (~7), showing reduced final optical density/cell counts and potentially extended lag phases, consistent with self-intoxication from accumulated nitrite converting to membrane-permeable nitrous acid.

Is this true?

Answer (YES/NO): YES